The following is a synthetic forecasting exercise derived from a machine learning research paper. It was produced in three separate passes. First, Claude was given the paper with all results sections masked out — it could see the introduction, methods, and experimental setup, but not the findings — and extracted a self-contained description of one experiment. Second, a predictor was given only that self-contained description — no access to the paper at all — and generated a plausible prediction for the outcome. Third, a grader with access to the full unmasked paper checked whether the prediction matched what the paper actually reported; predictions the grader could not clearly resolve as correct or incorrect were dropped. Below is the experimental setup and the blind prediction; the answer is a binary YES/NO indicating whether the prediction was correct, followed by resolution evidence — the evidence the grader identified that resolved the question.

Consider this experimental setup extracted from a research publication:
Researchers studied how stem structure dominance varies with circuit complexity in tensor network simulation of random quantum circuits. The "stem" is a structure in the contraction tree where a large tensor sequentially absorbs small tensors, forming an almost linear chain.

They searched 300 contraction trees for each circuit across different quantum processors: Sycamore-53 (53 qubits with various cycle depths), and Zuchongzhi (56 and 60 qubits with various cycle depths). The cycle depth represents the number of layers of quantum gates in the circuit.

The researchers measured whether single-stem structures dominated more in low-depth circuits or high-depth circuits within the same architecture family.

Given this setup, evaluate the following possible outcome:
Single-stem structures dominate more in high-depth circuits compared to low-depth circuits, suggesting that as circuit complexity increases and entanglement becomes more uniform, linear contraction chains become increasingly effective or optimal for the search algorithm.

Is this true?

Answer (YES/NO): NO